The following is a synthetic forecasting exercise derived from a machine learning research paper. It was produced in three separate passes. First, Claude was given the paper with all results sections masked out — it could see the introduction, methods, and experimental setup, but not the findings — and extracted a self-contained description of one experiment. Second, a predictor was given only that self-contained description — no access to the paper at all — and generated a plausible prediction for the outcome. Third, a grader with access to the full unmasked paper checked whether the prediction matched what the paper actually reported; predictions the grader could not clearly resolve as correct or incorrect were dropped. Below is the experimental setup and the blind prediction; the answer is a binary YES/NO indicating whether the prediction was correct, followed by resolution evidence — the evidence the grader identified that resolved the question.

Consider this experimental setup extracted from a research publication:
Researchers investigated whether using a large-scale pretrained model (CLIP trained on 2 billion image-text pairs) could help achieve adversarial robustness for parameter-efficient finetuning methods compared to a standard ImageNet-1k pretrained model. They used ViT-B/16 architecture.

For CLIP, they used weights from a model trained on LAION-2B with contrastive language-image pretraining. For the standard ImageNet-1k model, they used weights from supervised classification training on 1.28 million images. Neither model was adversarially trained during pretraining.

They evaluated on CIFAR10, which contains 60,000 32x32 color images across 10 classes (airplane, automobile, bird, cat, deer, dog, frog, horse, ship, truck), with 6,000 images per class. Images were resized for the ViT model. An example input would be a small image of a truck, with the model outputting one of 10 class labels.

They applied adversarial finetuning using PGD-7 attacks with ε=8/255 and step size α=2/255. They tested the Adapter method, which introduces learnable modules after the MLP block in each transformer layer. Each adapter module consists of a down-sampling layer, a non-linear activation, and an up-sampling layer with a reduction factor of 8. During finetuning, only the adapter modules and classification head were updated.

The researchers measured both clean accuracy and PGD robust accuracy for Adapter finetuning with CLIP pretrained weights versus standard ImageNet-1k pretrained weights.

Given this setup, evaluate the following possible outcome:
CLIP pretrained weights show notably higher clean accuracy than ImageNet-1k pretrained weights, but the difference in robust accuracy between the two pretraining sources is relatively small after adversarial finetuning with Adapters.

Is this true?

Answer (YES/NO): NO